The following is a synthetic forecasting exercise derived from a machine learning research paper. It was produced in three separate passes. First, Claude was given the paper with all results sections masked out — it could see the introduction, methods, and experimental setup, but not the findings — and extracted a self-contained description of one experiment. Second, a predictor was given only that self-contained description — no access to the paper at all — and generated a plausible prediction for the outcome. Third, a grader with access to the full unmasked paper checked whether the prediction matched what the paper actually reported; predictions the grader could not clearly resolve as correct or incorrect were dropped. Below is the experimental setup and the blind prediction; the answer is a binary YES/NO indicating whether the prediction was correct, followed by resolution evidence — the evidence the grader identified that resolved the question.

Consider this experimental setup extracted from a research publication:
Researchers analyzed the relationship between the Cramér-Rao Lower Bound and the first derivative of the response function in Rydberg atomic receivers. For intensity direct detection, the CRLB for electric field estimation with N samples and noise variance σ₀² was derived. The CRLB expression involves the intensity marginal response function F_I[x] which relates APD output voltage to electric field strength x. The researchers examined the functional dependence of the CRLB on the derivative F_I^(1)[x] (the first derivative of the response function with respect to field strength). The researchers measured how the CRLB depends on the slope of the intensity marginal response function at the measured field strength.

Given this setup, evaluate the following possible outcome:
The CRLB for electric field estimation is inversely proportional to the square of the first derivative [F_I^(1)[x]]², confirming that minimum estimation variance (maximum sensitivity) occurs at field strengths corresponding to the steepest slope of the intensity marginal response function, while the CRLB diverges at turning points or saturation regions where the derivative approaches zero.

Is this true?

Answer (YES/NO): YES